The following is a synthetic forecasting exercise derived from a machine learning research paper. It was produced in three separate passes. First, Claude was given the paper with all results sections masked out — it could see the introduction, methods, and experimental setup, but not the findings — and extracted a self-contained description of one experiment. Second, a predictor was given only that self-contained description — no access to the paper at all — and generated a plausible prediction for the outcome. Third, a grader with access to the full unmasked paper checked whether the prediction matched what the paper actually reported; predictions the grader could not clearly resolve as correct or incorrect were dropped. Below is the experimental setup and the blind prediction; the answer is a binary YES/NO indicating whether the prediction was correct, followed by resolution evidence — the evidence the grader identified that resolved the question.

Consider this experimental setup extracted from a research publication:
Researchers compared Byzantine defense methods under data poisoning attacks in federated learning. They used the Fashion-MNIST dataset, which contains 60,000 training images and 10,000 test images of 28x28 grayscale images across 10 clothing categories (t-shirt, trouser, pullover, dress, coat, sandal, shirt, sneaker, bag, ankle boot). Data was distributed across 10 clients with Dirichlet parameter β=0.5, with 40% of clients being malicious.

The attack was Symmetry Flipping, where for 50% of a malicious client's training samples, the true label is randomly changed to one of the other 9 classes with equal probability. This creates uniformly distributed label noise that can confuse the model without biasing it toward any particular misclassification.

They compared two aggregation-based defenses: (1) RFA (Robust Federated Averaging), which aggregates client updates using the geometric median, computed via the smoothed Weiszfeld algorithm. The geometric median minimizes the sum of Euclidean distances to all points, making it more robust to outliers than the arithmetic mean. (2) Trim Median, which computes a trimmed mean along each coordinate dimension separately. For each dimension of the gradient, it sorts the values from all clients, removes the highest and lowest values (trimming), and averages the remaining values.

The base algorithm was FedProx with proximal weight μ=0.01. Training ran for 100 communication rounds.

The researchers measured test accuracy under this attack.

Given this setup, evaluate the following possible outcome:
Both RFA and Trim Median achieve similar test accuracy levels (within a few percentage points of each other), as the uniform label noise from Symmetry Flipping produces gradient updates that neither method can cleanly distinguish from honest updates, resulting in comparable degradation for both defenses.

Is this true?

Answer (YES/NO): NO